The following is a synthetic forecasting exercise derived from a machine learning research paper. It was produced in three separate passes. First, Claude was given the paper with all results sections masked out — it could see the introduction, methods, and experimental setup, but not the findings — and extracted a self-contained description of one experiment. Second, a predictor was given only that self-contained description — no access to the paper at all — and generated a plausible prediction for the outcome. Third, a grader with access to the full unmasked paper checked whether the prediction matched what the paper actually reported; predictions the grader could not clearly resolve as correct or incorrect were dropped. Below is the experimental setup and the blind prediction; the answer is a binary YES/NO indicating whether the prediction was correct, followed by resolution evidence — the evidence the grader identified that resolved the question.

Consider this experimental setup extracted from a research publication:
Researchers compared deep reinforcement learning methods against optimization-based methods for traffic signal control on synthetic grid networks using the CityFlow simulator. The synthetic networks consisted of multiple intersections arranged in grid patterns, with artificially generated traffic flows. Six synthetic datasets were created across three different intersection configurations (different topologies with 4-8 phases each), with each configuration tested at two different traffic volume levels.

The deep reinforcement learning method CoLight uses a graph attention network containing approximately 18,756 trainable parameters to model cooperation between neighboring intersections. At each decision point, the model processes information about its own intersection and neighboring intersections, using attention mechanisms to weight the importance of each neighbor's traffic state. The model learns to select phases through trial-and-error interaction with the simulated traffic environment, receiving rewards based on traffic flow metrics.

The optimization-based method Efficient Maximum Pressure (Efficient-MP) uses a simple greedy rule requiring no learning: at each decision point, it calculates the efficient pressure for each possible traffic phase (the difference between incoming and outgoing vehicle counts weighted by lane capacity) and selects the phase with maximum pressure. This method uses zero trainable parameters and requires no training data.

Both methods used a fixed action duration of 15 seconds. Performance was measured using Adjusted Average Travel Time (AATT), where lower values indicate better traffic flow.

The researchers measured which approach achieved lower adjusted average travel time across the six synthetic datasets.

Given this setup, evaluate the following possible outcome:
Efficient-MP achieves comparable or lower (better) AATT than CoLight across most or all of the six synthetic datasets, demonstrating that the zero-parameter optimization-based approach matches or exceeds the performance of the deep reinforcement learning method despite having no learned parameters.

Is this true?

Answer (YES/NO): YES